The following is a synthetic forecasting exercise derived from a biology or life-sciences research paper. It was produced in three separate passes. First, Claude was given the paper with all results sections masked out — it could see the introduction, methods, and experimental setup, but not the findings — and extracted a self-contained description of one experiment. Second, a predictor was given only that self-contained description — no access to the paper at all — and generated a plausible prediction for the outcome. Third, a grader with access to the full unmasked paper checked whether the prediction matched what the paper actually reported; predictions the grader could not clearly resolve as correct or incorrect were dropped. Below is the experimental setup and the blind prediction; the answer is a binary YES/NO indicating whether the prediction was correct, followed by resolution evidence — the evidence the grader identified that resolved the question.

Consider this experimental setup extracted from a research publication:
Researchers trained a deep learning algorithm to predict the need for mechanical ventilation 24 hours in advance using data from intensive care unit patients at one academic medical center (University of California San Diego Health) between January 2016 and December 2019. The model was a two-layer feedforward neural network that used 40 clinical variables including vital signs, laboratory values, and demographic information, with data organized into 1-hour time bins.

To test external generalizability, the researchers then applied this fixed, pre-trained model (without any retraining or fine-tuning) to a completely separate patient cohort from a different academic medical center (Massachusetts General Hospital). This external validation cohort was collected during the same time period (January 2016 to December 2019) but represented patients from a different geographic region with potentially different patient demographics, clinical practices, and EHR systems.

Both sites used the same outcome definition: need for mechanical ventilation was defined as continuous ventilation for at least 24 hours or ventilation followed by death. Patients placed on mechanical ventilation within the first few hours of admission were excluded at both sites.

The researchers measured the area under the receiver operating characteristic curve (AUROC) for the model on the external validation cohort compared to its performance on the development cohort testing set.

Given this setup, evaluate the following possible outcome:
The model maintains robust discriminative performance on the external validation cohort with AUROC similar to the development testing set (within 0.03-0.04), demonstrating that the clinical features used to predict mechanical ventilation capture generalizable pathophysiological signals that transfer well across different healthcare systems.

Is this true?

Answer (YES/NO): YES